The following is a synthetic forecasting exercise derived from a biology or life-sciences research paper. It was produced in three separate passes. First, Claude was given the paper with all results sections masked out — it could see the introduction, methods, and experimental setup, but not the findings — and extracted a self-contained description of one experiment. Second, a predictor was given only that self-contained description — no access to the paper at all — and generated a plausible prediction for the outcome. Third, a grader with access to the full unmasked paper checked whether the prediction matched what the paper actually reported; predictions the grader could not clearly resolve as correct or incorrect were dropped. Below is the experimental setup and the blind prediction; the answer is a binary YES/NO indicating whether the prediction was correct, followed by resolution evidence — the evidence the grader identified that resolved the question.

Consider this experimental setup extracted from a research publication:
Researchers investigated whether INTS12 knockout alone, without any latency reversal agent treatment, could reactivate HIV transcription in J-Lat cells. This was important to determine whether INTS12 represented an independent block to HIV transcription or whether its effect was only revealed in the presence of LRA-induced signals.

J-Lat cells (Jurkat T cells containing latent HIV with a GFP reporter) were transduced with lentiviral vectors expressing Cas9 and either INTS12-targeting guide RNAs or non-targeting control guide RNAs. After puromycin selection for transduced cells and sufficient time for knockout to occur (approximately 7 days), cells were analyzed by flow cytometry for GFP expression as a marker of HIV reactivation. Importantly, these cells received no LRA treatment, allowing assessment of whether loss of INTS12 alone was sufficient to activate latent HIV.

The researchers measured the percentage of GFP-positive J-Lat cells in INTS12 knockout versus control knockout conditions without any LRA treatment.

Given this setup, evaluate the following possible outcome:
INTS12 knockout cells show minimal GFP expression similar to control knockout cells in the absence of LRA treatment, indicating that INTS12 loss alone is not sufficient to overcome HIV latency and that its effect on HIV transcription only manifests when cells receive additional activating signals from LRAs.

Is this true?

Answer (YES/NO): NO